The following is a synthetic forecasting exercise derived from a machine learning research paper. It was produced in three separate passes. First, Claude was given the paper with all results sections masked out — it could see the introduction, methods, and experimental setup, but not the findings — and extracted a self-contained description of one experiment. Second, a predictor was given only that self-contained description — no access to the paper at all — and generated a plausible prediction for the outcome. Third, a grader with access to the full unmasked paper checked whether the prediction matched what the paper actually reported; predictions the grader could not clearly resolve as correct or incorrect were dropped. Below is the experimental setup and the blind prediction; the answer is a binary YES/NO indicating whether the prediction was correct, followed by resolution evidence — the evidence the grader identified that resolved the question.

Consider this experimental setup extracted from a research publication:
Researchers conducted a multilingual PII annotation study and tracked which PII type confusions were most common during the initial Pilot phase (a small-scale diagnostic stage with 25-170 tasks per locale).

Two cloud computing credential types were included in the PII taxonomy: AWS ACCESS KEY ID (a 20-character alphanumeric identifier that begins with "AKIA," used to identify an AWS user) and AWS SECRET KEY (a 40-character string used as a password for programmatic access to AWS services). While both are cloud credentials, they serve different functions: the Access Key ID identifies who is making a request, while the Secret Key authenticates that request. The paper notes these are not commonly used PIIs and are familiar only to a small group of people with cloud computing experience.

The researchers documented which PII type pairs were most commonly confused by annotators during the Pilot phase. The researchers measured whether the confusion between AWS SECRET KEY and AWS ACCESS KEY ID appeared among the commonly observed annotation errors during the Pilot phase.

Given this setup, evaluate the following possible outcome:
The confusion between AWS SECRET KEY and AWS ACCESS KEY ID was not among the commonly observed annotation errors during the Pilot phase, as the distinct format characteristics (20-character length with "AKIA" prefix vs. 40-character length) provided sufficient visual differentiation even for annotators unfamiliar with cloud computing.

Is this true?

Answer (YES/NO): NO